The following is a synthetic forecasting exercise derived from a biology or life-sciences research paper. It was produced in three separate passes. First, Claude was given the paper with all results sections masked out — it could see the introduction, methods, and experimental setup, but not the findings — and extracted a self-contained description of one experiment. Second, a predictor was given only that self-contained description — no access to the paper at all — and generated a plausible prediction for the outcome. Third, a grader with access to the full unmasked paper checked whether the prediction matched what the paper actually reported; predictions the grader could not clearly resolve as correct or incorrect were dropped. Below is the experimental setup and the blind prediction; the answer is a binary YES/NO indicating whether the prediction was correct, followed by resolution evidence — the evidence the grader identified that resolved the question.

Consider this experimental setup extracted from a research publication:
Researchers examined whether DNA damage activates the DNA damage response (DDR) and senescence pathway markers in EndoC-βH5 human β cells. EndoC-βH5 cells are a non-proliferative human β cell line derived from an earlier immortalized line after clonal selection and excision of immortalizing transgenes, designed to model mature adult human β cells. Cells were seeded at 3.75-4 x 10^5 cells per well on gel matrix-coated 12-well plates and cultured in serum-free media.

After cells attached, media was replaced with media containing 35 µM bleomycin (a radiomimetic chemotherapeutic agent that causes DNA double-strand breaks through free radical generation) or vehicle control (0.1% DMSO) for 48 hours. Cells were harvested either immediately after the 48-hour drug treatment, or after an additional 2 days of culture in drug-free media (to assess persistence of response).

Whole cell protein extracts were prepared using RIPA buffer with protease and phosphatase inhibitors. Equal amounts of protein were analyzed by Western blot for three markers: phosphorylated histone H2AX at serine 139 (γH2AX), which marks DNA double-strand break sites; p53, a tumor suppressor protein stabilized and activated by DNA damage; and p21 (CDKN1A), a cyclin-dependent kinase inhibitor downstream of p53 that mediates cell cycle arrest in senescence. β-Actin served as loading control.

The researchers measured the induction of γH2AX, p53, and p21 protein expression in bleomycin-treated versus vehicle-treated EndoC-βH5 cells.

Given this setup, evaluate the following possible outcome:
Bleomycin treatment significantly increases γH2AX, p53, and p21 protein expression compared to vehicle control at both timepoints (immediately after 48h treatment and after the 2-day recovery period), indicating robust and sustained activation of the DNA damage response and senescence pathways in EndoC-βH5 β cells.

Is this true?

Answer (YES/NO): NO